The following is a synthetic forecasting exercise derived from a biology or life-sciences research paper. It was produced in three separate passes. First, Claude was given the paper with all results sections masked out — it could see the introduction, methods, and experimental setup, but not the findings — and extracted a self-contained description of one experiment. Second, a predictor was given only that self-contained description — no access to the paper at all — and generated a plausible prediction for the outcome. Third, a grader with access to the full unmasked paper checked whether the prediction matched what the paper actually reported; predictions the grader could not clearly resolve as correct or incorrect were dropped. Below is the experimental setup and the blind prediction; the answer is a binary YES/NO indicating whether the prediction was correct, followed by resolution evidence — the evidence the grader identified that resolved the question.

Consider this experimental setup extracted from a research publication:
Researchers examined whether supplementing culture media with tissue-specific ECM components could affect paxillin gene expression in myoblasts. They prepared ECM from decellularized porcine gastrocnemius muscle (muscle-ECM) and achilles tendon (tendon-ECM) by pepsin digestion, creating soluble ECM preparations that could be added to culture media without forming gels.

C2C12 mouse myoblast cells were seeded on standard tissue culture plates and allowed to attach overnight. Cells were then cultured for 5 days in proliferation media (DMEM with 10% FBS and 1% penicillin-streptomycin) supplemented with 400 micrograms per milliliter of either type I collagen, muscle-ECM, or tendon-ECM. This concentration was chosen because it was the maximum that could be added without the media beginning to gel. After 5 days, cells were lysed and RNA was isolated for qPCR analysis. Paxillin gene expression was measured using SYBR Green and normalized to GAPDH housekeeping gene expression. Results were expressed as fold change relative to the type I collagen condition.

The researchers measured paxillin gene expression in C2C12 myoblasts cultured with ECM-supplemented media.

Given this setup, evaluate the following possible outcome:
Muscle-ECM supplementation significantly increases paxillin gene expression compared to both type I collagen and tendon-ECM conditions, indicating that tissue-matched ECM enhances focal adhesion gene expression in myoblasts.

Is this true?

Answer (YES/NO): NO